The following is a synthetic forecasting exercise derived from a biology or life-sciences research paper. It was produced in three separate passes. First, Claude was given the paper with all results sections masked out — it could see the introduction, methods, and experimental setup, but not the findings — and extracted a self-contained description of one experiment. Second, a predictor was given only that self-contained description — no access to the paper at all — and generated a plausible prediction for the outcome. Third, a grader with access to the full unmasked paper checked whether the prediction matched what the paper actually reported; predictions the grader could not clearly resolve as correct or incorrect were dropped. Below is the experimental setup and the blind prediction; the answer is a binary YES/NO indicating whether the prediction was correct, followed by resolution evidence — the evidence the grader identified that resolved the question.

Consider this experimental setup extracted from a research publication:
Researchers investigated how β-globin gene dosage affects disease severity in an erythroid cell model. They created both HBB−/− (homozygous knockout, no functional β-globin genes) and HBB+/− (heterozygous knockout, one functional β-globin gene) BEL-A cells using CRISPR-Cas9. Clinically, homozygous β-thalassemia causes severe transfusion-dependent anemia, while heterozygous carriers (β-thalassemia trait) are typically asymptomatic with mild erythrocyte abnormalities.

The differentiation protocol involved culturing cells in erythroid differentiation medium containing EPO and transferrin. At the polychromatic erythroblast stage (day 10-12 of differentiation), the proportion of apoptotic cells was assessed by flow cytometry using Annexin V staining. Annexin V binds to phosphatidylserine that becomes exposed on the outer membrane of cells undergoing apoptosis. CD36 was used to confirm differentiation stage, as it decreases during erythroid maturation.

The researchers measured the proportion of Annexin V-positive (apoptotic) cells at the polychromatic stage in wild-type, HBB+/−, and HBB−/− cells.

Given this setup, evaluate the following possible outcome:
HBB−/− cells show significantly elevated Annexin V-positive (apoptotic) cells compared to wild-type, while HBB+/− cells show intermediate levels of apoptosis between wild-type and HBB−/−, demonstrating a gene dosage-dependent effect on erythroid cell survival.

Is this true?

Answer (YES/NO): NO